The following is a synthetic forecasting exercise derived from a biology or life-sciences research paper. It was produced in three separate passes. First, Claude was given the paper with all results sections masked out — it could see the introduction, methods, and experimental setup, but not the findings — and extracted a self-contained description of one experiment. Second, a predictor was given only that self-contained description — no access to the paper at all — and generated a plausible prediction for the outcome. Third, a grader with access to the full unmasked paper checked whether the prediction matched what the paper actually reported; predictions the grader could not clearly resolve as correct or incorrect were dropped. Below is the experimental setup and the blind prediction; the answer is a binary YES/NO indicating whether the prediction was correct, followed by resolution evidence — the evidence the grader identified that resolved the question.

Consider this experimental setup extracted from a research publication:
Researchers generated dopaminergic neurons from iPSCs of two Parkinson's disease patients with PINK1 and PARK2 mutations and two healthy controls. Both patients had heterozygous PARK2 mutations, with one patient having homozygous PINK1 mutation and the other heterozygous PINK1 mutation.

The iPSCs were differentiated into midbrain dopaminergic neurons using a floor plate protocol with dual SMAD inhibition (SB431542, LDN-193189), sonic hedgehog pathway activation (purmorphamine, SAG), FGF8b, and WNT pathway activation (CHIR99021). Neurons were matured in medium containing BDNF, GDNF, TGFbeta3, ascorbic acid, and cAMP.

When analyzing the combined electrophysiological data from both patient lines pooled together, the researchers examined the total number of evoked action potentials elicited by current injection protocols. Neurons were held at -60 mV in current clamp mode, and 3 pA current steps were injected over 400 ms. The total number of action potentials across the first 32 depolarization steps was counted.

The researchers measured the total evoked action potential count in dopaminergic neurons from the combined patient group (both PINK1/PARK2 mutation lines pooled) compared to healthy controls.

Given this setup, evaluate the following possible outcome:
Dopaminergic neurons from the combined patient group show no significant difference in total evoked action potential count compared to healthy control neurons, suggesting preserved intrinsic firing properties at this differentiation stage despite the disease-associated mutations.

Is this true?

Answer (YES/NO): YES